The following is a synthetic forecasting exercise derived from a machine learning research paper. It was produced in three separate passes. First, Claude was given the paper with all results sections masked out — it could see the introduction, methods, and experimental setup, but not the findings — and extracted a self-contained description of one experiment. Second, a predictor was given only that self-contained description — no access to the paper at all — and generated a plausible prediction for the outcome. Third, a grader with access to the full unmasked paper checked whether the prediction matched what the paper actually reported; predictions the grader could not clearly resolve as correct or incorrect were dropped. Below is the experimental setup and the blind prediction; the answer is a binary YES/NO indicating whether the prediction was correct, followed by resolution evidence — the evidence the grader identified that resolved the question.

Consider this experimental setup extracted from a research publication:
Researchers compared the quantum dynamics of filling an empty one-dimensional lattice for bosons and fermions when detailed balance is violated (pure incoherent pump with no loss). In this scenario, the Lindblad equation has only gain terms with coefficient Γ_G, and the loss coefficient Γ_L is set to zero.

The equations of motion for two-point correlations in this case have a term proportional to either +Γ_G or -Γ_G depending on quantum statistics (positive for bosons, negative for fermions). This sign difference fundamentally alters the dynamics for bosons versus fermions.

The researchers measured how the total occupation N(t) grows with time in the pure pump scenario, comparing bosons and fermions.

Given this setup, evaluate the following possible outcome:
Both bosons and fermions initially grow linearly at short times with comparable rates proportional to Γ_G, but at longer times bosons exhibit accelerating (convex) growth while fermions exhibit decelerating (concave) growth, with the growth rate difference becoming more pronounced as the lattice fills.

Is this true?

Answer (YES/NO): NO